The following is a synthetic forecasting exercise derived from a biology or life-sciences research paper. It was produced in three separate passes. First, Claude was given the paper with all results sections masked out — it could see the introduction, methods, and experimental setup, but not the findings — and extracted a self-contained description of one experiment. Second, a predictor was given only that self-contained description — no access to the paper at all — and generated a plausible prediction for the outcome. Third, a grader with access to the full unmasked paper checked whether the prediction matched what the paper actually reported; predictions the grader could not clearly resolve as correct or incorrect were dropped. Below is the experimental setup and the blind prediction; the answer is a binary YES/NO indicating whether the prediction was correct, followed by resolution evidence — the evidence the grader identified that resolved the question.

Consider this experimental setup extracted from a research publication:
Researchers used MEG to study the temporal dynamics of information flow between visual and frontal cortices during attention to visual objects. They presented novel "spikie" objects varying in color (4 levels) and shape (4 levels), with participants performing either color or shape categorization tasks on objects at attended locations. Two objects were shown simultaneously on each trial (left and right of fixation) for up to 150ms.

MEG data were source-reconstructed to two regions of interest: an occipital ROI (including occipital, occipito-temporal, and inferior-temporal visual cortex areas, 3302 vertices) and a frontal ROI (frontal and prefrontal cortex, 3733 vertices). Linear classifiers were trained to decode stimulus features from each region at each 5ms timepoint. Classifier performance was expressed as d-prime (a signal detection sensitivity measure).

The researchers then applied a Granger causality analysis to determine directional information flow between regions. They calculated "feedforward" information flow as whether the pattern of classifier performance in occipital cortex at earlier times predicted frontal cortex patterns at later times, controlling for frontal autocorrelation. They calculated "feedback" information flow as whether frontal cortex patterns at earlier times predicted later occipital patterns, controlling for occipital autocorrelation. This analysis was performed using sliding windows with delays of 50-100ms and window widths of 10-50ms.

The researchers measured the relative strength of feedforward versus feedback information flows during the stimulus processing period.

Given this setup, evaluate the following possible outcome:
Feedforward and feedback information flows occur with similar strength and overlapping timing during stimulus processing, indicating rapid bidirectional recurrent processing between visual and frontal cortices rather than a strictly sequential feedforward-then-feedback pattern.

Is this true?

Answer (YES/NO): NO